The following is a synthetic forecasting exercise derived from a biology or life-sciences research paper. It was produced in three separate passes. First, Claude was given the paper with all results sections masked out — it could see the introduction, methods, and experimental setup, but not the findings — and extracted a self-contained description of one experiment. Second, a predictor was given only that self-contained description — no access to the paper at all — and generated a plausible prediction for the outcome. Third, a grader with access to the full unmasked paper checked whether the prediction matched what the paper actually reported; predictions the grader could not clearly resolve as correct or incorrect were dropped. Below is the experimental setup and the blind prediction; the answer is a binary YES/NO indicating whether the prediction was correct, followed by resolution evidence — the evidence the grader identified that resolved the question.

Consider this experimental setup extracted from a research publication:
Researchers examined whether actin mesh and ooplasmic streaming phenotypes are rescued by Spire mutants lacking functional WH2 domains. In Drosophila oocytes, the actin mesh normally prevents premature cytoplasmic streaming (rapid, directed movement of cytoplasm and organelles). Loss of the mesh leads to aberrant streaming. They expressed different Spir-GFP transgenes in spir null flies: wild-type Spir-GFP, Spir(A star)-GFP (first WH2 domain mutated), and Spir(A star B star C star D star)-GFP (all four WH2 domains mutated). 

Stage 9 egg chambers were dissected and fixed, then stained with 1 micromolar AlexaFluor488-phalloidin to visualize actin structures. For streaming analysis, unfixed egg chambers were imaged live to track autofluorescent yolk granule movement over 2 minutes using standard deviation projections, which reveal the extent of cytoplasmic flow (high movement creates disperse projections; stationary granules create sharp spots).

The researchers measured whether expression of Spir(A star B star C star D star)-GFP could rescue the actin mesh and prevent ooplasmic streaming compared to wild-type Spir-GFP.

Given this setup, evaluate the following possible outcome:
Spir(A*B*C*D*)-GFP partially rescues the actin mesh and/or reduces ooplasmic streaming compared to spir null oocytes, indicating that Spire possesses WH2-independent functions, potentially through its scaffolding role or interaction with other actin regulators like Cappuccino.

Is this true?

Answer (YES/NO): NO